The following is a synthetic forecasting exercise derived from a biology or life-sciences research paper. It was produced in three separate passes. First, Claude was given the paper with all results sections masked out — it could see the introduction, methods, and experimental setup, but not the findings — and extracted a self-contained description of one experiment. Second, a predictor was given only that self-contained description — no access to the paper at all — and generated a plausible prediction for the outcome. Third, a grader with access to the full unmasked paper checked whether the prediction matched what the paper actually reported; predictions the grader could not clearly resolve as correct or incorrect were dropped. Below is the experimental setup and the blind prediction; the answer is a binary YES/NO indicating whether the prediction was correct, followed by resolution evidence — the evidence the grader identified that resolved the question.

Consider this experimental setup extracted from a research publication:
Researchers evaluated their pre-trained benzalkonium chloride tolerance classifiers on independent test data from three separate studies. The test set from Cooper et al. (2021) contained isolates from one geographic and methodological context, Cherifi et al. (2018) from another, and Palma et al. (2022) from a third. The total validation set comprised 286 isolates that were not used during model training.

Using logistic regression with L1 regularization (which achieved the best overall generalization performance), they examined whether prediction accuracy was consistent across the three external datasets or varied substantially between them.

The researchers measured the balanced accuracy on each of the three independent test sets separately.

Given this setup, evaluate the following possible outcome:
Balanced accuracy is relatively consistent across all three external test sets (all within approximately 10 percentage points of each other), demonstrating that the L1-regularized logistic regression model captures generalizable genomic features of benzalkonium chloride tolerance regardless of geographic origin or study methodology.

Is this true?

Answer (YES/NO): NO